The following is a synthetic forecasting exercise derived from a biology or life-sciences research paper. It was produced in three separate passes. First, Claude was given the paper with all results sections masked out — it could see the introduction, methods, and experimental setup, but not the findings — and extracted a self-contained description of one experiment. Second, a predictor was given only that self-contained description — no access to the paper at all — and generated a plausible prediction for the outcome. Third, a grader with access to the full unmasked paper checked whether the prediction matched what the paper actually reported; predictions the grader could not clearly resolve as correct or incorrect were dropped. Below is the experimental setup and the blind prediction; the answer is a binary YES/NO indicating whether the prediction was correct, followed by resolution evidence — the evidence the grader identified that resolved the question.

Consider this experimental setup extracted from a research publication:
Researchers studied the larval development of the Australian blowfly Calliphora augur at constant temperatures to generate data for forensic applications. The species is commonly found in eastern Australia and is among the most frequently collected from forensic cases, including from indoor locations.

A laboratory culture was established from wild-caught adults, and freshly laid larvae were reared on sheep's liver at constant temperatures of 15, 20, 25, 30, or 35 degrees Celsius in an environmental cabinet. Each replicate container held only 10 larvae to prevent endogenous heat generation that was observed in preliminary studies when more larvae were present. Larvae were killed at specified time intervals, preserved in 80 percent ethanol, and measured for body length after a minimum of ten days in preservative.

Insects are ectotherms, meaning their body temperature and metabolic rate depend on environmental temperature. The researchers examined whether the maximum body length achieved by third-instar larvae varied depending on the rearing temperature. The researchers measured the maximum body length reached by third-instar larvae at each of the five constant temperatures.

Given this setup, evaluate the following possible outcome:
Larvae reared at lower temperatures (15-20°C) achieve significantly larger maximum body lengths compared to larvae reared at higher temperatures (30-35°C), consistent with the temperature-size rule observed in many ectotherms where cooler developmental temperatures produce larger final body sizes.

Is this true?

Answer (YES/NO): NO